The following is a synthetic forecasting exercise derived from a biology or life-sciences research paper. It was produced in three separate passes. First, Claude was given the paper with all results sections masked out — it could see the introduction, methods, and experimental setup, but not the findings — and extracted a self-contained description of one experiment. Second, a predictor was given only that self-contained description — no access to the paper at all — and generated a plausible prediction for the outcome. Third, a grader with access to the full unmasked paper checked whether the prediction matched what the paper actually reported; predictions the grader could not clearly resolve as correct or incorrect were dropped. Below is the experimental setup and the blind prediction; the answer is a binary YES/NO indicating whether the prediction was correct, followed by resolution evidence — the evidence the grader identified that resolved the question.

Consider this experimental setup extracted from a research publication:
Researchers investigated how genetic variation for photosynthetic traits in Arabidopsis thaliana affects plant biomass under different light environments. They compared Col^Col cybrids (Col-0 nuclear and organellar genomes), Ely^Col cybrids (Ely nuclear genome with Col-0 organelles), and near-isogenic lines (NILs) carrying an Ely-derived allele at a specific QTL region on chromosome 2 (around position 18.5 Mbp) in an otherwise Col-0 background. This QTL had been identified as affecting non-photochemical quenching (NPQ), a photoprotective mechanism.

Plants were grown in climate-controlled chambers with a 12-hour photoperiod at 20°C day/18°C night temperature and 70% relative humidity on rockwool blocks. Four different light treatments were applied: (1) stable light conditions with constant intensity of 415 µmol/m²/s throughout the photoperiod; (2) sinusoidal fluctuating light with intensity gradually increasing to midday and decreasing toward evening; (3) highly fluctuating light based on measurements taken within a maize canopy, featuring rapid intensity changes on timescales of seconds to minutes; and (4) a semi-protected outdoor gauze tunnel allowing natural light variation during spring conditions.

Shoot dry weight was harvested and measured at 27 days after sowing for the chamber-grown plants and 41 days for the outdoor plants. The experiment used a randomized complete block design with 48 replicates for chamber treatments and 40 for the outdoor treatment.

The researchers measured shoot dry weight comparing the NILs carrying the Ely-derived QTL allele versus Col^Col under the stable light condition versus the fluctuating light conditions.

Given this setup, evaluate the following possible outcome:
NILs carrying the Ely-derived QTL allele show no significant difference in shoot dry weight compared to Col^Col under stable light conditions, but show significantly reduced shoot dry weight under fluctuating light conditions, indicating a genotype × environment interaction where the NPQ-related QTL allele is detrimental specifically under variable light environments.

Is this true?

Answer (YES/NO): NO